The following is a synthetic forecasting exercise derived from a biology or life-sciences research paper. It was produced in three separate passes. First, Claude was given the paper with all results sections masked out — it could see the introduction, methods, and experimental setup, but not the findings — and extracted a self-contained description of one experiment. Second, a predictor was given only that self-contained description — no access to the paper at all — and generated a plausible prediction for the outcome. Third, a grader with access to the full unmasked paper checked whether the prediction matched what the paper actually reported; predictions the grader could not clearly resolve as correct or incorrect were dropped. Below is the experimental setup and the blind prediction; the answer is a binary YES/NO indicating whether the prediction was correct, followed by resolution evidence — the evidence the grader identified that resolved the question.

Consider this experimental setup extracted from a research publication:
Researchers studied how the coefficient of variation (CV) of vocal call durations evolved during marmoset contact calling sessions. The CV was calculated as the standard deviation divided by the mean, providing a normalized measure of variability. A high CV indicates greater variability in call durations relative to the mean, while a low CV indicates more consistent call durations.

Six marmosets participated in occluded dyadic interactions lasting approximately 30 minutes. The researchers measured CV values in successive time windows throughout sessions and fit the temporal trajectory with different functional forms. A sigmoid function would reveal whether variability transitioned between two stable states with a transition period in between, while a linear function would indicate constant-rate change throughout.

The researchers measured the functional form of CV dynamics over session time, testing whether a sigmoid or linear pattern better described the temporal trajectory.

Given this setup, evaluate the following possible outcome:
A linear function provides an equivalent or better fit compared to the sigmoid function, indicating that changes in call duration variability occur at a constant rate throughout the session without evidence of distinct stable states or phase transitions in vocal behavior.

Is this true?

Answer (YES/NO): NO